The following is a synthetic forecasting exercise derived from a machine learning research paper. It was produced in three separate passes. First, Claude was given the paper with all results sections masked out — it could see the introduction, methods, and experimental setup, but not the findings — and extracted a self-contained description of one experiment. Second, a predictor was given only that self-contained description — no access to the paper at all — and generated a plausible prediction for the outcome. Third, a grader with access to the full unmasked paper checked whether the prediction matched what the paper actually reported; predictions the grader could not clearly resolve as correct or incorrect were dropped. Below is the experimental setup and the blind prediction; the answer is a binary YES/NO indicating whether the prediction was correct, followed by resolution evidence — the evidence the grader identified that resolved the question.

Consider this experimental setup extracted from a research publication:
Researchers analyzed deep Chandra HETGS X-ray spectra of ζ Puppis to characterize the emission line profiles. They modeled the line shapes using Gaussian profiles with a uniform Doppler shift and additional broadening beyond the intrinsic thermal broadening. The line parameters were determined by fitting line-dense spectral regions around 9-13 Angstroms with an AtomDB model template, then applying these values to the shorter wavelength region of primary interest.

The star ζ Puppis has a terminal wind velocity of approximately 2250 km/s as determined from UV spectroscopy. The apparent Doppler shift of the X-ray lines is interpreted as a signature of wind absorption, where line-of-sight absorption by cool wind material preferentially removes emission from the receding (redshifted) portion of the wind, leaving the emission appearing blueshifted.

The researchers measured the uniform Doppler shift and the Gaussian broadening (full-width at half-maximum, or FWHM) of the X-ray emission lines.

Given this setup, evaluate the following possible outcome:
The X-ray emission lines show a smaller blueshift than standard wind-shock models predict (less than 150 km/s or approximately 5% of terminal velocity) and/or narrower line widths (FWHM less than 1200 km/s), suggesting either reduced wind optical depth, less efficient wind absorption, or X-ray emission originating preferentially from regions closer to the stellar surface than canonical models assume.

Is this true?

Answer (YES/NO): NO